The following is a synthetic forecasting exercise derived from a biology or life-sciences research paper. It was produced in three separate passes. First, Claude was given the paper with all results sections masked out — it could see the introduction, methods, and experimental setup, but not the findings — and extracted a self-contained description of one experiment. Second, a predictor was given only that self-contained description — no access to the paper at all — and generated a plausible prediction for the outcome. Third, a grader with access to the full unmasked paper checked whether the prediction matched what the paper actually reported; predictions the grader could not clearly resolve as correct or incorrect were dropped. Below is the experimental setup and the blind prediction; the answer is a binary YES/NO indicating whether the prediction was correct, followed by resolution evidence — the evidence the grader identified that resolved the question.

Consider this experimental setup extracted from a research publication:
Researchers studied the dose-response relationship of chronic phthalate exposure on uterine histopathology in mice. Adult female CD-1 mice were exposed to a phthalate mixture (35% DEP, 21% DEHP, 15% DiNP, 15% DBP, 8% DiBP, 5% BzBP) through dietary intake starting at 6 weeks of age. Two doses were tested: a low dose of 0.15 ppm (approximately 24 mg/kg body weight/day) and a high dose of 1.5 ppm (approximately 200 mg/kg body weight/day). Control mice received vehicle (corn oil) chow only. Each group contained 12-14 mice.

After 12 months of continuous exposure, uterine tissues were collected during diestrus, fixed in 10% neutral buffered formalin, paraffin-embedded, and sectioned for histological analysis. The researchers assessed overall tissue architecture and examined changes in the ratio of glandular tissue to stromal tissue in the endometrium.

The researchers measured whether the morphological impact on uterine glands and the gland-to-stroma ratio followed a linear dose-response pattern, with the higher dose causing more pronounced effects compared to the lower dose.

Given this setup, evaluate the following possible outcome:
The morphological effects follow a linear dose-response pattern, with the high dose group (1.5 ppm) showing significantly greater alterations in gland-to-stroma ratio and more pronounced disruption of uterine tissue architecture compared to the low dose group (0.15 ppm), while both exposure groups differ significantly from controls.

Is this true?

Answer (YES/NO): NO